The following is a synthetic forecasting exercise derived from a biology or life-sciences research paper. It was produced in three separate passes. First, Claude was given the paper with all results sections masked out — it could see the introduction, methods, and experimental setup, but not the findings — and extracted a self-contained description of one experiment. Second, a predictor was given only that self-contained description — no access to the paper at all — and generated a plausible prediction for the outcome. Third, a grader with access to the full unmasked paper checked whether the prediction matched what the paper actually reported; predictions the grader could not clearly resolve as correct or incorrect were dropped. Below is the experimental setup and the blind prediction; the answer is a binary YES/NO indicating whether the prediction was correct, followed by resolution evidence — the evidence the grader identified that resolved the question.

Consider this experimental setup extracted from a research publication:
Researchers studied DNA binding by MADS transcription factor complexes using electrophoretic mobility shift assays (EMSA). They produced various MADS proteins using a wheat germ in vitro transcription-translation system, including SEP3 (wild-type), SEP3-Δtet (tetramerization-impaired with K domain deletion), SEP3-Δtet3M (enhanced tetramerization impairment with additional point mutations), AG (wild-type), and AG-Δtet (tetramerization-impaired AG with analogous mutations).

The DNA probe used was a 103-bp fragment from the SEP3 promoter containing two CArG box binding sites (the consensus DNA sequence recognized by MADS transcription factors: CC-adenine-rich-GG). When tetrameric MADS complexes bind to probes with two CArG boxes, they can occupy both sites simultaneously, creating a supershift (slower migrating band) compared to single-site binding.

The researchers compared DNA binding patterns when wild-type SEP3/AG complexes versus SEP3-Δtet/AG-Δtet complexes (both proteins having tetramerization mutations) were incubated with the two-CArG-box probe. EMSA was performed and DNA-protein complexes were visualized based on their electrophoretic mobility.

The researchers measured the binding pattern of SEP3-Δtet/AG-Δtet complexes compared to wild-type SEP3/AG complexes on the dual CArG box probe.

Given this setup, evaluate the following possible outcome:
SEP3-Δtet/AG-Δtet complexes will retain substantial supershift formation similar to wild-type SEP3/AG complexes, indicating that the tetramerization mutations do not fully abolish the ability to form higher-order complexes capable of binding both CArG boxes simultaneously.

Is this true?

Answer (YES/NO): NO